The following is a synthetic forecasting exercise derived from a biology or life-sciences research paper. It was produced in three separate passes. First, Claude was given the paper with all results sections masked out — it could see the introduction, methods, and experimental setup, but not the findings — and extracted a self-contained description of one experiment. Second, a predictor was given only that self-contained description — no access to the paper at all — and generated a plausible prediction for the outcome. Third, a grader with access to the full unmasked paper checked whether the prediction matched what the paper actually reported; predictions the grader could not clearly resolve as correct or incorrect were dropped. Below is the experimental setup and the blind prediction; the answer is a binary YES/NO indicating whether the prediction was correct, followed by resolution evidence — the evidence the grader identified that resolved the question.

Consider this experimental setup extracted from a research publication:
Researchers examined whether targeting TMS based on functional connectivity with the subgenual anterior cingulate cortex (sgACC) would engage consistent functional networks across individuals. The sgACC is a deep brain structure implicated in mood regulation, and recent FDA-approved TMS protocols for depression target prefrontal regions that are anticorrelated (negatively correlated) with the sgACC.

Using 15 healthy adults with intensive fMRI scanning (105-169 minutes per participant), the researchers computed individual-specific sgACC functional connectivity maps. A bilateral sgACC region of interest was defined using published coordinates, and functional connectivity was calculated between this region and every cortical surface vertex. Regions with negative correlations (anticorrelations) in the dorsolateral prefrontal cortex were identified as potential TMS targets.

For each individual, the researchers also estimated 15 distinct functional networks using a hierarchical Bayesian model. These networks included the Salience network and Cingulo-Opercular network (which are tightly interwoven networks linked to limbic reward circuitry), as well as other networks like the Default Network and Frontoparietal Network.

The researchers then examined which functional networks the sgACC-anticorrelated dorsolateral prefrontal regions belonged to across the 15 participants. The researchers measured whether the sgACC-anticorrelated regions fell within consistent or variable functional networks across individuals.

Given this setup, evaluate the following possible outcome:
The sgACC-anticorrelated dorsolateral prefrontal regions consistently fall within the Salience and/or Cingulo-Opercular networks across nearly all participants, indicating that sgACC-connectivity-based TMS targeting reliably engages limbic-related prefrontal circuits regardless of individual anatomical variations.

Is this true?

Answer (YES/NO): NO